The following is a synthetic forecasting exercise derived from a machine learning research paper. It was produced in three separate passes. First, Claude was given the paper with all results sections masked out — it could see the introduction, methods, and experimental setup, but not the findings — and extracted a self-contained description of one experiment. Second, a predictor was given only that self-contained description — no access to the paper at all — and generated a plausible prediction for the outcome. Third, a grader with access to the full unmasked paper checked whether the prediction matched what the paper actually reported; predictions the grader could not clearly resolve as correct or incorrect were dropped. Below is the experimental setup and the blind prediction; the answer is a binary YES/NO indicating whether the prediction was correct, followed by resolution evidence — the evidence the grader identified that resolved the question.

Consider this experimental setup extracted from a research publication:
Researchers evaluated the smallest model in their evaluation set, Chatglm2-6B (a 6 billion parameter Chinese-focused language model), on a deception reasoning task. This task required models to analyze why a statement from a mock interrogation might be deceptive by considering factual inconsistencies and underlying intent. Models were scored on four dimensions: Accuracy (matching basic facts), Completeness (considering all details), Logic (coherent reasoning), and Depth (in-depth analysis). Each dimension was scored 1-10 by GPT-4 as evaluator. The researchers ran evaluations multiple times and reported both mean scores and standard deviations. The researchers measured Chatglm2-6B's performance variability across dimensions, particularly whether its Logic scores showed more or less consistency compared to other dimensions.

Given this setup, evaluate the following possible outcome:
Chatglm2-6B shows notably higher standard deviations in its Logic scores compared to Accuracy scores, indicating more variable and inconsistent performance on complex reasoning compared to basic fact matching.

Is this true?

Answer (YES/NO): YES